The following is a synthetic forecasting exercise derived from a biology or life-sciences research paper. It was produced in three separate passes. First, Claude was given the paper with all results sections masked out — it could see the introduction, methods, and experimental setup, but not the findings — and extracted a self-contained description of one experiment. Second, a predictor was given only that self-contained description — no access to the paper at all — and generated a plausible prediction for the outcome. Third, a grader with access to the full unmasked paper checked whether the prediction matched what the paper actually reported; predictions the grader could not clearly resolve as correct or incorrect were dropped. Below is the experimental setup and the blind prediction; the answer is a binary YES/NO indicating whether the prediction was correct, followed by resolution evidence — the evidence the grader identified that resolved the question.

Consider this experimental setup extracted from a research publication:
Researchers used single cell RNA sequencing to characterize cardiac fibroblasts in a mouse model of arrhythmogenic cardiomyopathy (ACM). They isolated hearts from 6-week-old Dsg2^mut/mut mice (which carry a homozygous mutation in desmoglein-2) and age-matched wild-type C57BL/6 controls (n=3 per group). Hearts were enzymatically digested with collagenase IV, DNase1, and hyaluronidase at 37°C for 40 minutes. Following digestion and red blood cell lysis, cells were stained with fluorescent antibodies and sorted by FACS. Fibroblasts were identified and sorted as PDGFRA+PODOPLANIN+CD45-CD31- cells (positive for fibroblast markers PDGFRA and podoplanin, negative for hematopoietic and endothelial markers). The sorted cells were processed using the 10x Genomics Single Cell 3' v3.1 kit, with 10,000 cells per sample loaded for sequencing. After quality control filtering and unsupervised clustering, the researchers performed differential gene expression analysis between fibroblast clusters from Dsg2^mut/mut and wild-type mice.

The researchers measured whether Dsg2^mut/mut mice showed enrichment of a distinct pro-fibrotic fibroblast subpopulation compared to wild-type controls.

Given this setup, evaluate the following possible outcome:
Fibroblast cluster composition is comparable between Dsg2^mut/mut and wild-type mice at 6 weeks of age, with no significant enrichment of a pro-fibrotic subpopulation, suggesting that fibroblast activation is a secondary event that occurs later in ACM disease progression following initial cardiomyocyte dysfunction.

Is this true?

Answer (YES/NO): NO